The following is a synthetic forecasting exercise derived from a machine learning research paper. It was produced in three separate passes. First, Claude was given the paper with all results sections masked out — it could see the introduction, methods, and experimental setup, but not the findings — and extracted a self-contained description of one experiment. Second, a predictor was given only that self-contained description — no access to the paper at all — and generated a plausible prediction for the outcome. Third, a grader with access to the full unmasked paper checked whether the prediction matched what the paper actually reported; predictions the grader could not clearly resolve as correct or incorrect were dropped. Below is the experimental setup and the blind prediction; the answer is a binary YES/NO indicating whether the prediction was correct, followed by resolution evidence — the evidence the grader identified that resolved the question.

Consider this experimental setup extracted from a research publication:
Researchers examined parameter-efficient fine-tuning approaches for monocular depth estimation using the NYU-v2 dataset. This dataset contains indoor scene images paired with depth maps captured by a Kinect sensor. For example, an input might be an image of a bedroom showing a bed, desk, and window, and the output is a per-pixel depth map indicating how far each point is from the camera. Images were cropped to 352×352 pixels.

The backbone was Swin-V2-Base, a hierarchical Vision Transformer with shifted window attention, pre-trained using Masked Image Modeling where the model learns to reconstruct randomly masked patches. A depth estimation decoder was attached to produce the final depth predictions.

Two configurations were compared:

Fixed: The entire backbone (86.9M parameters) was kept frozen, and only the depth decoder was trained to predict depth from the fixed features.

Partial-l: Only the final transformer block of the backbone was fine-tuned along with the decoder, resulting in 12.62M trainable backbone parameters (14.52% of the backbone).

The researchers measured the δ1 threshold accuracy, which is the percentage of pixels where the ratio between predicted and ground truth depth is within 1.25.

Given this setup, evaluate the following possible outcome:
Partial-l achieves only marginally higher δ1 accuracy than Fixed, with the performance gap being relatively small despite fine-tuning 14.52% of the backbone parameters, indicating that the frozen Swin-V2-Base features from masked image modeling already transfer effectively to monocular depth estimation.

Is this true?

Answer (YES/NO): NO